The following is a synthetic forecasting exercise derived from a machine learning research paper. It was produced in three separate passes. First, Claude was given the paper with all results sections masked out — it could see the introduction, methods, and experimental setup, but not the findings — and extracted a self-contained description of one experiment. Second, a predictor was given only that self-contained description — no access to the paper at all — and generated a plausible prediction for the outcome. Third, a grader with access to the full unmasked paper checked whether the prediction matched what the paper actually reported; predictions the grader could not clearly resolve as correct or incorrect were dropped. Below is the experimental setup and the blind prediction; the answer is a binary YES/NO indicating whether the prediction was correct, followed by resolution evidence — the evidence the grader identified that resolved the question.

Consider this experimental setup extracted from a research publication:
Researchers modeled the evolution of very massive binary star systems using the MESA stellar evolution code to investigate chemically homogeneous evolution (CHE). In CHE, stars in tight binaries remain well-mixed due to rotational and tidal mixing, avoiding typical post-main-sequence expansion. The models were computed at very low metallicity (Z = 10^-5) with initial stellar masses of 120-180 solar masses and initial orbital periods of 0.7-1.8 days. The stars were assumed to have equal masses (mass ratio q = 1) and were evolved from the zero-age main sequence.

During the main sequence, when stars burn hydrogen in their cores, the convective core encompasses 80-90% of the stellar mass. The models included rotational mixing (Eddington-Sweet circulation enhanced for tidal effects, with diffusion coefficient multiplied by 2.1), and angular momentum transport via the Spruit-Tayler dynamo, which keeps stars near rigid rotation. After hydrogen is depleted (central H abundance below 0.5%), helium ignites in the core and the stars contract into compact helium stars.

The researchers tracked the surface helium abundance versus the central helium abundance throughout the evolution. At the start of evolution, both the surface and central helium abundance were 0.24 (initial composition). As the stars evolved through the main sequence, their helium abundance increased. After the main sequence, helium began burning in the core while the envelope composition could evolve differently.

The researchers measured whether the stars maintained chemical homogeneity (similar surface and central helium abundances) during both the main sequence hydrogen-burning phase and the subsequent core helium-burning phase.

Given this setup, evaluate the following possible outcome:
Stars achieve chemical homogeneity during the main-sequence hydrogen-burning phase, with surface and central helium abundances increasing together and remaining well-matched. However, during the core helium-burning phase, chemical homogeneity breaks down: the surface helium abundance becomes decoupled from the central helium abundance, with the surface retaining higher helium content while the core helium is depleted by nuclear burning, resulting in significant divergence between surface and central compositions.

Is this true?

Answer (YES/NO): YES